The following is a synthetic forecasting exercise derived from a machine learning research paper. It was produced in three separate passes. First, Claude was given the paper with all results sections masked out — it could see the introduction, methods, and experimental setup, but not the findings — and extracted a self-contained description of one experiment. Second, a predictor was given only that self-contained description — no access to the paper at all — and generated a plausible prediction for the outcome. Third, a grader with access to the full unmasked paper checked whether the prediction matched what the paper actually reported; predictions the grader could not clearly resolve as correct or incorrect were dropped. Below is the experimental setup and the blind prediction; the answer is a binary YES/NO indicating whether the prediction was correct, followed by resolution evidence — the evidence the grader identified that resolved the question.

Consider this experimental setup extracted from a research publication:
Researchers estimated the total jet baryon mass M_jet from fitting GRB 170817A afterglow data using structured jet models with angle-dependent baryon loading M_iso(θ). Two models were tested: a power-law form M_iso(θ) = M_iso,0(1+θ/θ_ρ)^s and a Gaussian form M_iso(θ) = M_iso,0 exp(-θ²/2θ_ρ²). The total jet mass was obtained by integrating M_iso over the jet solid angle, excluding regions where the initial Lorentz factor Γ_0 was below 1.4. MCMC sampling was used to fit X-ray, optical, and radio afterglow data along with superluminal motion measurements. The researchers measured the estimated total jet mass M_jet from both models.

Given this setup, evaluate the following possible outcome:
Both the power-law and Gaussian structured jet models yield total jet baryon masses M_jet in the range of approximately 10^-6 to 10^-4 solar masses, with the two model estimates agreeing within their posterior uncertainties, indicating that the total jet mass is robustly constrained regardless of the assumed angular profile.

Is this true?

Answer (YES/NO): NO